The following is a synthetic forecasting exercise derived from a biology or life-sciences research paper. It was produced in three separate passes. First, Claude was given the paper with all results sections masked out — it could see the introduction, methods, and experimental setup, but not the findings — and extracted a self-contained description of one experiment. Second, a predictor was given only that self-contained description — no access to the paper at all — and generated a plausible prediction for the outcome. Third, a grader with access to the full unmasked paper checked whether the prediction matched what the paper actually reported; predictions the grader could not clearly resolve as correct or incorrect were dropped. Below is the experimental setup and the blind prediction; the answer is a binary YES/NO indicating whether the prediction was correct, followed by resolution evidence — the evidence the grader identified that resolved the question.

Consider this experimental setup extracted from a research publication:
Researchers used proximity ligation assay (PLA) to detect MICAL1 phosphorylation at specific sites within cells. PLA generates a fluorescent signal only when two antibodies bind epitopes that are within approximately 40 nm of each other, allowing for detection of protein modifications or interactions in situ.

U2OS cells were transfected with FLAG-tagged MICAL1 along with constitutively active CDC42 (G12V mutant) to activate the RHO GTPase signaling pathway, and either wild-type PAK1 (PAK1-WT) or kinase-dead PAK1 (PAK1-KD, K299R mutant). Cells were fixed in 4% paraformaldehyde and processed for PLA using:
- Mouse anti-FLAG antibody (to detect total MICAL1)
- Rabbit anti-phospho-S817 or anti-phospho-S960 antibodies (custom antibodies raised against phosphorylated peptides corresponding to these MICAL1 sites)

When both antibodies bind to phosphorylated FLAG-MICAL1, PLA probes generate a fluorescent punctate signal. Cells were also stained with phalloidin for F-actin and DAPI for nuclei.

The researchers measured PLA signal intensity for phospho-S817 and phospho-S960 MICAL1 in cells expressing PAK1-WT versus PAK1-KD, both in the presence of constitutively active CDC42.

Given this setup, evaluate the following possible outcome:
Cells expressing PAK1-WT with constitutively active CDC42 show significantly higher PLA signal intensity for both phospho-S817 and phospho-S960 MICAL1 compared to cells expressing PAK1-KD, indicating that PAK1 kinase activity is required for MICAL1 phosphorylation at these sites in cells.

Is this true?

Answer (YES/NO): YES